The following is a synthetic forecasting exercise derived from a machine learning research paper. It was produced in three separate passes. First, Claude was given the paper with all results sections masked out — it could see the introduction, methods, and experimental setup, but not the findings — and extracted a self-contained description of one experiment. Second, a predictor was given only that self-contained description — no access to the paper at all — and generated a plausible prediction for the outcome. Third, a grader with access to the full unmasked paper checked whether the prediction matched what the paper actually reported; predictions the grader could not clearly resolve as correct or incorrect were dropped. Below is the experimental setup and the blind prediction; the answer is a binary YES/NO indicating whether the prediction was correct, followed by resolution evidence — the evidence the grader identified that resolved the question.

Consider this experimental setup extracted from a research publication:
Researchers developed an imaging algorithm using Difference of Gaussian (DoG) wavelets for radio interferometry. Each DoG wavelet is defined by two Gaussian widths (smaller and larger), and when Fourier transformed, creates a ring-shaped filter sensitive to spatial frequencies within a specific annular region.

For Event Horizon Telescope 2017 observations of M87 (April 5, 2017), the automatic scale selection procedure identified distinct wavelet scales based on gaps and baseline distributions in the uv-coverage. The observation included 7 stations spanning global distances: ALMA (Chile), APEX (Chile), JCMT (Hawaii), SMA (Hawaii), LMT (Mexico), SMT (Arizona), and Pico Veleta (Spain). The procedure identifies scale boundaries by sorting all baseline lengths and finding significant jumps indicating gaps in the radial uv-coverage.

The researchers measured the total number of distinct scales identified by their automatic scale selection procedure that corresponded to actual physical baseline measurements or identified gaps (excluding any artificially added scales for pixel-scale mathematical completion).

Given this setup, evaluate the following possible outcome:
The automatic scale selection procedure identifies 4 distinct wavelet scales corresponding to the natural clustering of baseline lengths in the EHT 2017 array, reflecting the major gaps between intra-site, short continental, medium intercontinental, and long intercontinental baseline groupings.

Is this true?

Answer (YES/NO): NO